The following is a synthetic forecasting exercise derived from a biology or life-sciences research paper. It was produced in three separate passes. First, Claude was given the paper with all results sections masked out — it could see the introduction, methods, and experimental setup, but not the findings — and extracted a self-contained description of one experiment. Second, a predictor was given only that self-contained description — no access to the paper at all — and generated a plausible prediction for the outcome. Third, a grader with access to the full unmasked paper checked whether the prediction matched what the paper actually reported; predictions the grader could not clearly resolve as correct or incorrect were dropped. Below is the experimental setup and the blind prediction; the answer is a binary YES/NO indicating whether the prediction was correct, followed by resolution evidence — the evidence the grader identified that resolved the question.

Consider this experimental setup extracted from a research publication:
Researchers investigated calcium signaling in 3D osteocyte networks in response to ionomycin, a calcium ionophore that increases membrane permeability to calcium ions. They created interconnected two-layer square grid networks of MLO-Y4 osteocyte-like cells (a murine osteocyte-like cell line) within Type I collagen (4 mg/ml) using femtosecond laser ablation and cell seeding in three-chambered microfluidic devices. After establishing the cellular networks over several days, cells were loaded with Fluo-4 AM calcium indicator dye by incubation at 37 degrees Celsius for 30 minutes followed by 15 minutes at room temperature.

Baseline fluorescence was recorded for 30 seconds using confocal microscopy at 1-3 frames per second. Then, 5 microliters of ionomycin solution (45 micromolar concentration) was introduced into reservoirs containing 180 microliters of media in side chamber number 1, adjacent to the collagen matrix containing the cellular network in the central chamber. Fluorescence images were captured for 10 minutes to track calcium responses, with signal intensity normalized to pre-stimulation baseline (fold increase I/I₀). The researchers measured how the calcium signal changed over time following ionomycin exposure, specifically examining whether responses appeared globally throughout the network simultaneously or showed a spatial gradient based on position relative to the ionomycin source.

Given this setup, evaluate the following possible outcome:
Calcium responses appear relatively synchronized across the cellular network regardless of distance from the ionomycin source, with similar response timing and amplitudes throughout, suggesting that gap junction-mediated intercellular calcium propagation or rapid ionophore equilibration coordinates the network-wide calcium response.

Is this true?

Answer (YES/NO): NO